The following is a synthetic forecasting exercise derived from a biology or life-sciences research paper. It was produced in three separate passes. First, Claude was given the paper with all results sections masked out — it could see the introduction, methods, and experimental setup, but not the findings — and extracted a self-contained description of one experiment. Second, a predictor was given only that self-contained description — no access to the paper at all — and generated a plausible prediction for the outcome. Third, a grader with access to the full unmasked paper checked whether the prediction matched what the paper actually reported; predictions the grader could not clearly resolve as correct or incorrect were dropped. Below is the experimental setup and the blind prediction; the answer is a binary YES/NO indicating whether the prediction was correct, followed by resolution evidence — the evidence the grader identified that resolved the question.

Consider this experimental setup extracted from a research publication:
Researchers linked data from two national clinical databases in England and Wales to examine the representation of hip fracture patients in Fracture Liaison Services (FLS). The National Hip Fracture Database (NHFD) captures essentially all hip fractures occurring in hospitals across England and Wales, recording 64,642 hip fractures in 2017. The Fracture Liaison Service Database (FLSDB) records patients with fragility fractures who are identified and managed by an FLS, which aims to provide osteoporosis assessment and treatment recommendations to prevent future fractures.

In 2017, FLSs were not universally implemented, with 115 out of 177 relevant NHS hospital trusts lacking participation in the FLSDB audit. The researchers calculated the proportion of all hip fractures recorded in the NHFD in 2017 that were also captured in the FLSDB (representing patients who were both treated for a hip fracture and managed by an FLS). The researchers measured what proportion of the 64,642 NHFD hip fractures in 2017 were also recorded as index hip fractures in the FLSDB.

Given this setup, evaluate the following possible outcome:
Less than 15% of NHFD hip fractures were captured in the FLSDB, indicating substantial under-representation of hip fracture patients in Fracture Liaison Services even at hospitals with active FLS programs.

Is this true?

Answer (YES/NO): NO